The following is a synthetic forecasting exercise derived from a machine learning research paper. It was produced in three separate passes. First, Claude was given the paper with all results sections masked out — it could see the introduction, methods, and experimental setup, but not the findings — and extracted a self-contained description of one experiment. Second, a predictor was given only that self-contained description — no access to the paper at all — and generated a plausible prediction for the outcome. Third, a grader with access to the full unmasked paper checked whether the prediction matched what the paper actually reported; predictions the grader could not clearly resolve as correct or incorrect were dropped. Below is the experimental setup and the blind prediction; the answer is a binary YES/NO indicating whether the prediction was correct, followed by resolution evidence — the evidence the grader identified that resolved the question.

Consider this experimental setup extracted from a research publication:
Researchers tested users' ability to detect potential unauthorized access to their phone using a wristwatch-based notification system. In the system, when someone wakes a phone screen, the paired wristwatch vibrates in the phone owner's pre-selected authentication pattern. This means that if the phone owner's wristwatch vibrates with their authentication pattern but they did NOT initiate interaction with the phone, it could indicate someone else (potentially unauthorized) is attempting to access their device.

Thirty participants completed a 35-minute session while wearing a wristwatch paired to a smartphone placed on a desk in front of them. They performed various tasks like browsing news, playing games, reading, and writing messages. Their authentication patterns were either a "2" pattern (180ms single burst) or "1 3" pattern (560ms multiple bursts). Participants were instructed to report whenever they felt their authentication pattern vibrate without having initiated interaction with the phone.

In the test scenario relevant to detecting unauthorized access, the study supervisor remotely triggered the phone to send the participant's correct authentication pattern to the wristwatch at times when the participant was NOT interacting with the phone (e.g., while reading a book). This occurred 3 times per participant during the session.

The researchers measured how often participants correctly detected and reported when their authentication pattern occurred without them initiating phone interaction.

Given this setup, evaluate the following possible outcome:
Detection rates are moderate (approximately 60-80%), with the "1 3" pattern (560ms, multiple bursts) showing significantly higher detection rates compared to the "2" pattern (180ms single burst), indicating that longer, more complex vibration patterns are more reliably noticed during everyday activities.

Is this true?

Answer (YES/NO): NO